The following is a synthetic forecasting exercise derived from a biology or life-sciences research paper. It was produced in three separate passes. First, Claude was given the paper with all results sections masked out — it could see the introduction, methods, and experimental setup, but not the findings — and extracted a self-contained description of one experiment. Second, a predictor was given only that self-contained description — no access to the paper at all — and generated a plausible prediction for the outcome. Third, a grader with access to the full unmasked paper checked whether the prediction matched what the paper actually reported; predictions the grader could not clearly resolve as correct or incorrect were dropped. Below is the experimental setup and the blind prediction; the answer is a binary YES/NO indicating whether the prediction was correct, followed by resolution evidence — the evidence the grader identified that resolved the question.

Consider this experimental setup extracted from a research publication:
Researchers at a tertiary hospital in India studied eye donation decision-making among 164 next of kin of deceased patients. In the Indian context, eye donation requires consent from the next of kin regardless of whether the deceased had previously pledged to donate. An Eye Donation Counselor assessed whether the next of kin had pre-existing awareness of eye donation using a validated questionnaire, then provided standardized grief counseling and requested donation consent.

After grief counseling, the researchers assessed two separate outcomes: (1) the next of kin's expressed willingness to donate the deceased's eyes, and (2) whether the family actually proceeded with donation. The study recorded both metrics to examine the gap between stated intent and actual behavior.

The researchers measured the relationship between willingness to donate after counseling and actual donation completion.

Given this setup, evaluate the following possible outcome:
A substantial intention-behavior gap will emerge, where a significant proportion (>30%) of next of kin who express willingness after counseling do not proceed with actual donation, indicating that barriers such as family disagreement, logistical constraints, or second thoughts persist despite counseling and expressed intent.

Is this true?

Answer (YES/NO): YES